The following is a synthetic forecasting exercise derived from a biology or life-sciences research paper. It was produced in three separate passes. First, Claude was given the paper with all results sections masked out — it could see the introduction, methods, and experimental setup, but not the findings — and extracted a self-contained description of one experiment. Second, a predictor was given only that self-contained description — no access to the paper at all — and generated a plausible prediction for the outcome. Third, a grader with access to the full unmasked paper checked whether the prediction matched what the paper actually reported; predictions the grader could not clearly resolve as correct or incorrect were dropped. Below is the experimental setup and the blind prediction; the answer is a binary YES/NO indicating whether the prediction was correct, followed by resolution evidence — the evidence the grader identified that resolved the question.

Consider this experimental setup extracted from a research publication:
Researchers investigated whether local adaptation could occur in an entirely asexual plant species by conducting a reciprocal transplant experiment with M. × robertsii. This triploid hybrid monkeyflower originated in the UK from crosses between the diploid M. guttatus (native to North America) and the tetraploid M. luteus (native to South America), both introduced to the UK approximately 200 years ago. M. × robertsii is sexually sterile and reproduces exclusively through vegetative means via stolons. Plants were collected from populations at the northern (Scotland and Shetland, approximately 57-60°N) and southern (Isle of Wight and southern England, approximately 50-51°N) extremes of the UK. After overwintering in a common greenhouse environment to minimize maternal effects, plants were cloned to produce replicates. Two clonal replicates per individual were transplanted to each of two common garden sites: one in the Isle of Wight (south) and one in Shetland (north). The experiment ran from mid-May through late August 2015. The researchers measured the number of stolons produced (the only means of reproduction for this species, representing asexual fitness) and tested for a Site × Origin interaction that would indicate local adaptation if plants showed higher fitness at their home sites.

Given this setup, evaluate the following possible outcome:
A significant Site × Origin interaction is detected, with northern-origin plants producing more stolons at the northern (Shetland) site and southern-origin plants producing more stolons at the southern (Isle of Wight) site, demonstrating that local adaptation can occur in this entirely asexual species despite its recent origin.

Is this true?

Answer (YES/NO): YES